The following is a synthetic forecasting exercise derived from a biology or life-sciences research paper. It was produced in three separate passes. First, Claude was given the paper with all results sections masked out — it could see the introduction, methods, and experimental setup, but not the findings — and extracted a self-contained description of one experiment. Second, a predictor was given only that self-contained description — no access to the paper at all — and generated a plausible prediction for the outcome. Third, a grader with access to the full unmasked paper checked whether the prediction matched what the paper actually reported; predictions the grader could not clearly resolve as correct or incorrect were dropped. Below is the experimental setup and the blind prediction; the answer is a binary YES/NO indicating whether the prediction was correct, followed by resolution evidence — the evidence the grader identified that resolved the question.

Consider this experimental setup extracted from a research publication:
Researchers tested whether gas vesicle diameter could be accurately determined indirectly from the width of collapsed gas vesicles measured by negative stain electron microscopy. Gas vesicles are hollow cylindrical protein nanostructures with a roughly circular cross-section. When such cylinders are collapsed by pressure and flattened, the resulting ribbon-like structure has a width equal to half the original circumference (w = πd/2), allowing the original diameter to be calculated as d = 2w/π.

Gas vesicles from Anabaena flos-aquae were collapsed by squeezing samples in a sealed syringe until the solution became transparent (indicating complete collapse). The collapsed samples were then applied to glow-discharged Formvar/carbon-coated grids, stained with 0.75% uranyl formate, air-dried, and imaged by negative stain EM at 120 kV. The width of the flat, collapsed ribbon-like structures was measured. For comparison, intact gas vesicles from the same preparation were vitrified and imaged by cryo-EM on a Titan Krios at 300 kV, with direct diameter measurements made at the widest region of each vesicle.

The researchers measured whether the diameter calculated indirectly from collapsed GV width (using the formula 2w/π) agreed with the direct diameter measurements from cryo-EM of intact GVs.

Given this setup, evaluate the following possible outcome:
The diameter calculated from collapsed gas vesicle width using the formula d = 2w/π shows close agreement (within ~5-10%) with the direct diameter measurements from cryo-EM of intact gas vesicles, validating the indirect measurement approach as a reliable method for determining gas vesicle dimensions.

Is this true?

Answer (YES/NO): YES